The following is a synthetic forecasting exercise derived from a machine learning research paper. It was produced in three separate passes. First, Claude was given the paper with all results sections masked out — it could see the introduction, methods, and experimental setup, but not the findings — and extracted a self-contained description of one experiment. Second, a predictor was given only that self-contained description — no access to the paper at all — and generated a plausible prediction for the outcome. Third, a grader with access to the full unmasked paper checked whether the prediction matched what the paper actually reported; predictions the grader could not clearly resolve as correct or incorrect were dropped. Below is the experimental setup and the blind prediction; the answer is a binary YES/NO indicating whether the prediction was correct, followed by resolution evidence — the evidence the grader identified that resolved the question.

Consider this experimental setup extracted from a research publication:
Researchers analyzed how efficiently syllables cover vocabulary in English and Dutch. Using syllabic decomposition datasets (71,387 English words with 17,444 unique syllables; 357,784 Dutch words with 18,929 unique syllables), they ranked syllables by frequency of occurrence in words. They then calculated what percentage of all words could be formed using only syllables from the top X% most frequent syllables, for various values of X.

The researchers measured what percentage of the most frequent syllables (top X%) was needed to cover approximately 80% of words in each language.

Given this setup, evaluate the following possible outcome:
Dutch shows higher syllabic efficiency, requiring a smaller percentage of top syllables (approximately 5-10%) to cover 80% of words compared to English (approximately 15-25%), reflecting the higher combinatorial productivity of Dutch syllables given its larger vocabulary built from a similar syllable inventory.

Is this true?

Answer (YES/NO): NO